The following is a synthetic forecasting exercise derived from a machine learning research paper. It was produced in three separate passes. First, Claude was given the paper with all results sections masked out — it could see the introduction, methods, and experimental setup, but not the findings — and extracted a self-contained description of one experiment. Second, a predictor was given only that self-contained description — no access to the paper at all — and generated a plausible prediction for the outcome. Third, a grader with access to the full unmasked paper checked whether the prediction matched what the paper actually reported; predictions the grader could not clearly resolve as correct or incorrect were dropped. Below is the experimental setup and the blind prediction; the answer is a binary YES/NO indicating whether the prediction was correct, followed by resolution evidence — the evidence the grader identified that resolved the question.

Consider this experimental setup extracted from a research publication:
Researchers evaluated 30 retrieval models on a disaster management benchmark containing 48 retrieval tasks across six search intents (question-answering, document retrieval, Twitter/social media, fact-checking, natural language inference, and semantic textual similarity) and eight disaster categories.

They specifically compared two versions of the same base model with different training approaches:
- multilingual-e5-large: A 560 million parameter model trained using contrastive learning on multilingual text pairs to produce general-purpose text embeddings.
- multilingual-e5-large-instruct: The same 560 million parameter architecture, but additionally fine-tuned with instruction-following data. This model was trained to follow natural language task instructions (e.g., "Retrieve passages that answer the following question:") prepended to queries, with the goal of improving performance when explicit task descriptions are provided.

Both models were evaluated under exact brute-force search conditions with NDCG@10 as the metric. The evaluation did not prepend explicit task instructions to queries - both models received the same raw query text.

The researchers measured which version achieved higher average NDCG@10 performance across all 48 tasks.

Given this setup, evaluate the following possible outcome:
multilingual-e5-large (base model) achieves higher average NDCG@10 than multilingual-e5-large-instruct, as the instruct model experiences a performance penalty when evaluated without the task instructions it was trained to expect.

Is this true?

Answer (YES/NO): YES